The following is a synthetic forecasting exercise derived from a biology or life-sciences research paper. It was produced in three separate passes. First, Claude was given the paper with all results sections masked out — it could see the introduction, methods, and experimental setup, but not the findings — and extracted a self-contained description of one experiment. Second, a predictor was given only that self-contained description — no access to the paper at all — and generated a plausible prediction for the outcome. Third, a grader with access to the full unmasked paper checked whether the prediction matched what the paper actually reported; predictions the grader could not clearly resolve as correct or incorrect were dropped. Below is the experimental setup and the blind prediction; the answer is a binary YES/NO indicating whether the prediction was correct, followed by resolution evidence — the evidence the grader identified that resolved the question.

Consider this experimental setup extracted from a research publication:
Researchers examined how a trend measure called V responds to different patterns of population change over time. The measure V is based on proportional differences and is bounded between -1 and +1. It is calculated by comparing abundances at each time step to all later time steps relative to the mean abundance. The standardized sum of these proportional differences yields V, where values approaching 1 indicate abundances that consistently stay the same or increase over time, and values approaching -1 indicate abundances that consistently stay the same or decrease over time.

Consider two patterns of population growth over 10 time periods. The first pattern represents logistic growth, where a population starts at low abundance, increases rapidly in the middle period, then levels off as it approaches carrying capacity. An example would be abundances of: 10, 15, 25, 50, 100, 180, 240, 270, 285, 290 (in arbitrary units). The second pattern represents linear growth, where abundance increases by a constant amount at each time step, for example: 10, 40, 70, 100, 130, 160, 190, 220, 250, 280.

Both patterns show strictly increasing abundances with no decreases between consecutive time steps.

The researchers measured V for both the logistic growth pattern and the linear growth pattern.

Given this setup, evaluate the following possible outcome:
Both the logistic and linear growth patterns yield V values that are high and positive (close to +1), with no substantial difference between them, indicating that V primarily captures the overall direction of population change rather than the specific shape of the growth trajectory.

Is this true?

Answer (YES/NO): YES